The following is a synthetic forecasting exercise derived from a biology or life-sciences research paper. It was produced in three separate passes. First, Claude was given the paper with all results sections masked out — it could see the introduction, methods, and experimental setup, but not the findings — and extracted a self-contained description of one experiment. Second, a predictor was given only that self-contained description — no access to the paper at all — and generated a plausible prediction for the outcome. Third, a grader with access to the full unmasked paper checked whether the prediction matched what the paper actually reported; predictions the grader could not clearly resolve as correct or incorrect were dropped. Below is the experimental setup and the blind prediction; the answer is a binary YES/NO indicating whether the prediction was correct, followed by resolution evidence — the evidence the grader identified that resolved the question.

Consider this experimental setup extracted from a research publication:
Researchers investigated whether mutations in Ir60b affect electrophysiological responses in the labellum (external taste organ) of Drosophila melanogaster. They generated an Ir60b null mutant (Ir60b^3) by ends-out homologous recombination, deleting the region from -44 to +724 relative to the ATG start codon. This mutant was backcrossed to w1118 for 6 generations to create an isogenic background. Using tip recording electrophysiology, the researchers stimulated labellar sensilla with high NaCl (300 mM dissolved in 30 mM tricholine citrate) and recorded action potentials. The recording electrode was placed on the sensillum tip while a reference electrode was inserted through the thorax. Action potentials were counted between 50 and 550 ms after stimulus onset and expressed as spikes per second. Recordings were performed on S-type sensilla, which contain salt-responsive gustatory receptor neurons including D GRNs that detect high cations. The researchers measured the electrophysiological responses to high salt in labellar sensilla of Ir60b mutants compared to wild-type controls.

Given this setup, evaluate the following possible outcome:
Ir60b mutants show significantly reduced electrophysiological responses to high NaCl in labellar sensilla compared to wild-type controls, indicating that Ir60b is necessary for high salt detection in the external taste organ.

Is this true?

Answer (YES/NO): NO